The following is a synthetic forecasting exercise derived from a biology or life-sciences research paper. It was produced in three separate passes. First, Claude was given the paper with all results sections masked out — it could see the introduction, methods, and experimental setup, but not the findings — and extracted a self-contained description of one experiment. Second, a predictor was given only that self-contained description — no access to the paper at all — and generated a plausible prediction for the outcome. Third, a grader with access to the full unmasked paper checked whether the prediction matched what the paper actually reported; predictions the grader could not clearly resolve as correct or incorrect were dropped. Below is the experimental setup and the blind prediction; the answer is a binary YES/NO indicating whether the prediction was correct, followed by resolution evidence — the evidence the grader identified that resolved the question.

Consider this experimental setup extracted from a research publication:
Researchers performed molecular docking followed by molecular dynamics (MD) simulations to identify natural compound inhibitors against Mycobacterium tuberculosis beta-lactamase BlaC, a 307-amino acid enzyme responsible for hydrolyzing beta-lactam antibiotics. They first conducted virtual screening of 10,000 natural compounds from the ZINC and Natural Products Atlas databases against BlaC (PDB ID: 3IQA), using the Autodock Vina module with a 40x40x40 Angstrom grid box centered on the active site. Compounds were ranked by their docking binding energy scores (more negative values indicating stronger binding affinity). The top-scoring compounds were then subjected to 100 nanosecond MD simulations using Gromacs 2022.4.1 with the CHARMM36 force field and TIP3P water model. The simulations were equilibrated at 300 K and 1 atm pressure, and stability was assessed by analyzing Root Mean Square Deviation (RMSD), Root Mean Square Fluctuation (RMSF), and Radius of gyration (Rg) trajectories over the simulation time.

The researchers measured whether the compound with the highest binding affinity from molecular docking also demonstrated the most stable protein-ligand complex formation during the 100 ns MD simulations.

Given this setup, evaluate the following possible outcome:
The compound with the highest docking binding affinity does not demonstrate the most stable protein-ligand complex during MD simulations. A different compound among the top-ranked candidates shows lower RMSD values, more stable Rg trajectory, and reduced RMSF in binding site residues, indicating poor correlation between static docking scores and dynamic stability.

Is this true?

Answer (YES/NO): YES